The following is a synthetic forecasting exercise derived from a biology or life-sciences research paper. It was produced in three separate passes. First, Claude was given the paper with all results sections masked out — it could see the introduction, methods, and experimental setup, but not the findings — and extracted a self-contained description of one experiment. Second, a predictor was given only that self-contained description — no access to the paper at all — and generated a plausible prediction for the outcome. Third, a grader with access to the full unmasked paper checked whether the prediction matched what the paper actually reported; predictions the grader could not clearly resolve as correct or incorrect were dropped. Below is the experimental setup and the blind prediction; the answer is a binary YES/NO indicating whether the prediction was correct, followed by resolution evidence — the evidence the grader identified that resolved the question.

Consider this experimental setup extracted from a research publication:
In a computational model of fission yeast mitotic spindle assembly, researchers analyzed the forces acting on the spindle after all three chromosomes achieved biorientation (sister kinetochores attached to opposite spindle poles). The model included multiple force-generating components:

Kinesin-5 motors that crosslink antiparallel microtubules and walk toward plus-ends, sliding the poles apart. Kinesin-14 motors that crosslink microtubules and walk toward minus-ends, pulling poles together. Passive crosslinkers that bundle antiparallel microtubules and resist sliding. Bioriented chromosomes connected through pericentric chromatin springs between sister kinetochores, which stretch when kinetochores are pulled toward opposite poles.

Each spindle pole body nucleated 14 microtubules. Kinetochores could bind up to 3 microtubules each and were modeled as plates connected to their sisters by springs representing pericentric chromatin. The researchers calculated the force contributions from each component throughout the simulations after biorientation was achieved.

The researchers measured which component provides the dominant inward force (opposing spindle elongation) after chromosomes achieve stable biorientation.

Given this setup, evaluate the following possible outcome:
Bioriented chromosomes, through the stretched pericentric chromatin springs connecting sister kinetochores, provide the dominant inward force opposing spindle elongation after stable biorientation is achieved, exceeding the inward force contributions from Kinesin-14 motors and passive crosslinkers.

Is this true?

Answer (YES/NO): YES